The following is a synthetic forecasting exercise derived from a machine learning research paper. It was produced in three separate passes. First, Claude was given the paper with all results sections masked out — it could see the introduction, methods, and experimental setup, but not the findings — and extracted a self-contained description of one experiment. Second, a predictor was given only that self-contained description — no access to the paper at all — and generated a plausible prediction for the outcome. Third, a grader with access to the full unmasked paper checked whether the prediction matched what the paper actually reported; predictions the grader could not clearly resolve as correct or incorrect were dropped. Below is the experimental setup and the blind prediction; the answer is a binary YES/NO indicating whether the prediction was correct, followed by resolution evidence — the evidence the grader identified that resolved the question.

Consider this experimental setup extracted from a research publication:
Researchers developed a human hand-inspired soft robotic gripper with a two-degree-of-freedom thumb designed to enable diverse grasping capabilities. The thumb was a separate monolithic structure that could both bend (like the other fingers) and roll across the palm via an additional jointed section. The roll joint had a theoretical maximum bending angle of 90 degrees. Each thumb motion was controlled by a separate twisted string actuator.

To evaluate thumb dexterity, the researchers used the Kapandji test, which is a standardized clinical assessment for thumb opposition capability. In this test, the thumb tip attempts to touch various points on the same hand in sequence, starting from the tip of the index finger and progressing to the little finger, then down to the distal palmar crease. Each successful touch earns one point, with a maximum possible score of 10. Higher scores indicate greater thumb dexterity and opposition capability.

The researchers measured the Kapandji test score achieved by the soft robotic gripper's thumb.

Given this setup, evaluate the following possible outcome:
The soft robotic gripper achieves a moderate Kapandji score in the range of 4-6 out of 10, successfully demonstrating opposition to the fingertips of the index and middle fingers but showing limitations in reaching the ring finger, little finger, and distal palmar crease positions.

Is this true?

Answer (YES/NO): NO